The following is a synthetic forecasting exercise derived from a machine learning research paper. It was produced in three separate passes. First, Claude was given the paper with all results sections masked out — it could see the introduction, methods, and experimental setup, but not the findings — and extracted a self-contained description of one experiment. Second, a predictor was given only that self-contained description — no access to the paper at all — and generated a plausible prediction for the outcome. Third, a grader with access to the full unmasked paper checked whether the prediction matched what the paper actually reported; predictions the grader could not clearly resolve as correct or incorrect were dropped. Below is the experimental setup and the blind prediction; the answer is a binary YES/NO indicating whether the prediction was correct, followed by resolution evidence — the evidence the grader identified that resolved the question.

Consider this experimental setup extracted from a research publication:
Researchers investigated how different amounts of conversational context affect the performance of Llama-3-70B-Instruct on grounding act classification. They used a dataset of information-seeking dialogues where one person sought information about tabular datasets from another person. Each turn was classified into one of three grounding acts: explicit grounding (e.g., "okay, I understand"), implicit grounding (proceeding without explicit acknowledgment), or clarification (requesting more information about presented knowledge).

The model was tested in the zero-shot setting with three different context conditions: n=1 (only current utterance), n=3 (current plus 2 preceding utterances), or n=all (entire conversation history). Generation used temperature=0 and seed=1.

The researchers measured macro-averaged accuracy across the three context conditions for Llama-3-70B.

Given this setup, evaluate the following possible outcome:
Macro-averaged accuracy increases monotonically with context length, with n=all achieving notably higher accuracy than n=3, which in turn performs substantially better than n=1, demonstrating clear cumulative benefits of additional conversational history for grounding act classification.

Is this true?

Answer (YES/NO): YES